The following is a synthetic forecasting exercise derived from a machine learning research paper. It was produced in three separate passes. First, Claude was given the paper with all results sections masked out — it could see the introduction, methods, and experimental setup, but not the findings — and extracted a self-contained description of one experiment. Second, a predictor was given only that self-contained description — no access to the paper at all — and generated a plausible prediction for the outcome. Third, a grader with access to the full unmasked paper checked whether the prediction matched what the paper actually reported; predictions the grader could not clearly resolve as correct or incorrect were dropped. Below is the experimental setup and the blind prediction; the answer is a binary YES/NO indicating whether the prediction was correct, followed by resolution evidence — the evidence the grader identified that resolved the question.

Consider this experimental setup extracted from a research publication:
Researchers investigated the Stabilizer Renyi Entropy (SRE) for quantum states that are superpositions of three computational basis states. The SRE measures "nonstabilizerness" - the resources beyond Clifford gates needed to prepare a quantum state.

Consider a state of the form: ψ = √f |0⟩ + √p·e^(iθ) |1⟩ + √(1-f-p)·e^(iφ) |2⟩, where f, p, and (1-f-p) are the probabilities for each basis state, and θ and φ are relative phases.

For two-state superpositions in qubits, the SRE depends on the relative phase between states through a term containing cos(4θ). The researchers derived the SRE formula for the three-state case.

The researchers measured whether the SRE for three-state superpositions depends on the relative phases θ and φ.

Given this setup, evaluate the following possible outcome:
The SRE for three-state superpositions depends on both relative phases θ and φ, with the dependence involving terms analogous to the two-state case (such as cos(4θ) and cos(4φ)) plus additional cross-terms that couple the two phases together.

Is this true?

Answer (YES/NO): NO